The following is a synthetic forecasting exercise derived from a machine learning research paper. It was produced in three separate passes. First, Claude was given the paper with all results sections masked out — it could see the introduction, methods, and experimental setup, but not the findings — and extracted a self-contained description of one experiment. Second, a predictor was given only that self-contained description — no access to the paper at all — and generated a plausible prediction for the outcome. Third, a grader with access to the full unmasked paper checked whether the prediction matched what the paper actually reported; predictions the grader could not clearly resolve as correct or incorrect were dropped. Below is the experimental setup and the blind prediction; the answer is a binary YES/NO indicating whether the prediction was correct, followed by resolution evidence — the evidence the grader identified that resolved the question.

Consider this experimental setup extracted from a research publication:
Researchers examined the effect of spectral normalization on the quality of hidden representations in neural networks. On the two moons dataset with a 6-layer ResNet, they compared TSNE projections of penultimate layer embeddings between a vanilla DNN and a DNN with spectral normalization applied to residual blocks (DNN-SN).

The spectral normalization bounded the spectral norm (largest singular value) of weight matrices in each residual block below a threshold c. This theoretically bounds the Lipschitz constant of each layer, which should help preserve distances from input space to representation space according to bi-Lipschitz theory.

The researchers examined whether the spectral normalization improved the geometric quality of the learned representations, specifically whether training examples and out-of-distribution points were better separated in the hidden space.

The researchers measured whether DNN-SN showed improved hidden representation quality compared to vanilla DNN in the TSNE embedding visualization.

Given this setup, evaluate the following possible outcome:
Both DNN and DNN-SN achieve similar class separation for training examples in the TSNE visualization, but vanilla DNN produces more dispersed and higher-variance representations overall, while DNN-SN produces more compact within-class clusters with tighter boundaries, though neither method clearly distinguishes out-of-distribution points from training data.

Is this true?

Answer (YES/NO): NO